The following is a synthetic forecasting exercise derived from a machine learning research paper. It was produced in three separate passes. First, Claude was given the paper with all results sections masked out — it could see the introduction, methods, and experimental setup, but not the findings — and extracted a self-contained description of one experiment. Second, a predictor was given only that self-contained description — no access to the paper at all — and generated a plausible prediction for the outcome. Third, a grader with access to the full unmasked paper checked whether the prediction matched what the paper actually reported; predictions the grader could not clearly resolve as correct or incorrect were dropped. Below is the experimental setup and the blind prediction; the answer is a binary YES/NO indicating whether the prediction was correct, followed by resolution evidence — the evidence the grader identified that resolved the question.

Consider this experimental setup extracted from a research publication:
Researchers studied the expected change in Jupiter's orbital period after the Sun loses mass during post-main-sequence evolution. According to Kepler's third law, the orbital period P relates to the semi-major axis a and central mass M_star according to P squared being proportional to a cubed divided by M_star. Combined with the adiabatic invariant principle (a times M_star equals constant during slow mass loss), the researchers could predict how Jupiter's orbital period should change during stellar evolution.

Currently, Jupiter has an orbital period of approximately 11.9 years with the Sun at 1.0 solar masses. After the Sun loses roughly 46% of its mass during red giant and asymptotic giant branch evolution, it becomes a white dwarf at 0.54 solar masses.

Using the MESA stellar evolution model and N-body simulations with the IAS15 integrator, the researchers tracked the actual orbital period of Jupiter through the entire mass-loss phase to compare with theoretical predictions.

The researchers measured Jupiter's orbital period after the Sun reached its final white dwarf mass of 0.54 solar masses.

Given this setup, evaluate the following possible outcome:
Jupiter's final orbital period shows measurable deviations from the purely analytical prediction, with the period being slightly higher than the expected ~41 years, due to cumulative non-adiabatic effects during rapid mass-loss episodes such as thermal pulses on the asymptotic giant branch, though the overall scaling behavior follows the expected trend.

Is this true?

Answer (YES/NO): NO